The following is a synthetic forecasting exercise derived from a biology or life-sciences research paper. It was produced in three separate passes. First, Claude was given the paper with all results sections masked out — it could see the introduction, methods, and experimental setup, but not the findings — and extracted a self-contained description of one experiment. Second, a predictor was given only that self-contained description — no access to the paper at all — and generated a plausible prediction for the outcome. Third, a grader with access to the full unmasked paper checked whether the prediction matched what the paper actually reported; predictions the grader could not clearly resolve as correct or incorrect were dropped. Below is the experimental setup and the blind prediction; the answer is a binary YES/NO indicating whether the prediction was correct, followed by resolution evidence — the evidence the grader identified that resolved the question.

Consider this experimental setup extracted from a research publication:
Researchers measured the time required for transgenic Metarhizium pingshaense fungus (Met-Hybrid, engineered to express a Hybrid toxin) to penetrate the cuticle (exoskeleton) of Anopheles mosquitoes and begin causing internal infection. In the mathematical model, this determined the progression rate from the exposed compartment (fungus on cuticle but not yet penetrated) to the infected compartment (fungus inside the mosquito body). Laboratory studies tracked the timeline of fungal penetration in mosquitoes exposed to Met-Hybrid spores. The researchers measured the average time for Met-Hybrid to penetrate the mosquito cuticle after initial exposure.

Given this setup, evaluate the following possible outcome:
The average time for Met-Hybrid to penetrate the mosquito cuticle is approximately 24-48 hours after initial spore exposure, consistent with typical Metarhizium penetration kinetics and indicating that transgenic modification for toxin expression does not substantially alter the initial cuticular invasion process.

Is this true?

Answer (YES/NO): NO